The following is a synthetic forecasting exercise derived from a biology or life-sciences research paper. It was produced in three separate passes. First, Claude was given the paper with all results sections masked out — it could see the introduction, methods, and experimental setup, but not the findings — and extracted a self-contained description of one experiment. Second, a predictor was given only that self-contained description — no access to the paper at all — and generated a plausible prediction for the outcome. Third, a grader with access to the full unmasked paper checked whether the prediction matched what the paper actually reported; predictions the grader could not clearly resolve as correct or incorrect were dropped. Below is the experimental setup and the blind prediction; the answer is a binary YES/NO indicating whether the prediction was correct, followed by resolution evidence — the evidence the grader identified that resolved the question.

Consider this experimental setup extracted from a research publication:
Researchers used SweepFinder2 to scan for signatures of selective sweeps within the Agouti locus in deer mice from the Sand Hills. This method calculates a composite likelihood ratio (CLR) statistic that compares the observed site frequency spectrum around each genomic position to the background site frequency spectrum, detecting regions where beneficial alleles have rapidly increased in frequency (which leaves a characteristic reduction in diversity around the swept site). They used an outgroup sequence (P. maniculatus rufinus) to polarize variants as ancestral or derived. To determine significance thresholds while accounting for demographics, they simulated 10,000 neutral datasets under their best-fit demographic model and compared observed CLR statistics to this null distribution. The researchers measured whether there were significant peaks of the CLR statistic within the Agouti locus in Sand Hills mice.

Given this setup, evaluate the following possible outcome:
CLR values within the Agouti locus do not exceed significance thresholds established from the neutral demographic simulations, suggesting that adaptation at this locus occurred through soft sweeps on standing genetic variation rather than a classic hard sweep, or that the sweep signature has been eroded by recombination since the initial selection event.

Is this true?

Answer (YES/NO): NO